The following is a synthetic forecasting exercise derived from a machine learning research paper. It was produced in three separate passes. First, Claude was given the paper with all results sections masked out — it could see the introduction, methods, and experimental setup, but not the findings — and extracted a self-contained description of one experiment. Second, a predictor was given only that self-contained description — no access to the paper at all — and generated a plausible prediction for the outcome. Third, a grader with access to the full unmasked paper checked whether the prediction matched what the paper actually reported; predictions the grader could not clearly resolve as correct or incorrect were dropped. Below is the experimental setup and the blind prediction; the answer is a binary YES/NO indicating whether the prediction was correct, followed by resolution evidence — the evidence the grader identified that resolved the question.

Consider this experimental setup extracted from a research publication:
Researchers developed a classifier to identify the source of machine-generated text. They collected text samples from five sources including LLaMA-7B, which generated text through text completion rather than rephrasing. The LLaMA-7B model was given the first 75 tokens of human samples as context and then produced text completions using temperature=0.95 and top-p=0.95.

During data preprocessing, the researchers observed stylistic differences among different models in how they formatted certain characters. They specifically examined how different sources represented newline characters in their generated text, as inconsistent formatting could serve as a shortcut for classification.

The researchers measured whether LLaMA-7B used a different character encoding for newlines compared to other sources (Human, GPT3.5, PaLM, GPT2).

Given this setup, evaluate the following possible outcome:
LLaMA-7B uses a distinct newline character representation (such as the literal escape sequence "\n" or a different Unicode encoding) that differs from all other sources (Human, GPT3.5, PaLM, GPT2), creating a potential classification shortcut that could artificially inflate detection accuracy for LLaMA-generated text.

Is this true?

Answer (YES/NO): YES